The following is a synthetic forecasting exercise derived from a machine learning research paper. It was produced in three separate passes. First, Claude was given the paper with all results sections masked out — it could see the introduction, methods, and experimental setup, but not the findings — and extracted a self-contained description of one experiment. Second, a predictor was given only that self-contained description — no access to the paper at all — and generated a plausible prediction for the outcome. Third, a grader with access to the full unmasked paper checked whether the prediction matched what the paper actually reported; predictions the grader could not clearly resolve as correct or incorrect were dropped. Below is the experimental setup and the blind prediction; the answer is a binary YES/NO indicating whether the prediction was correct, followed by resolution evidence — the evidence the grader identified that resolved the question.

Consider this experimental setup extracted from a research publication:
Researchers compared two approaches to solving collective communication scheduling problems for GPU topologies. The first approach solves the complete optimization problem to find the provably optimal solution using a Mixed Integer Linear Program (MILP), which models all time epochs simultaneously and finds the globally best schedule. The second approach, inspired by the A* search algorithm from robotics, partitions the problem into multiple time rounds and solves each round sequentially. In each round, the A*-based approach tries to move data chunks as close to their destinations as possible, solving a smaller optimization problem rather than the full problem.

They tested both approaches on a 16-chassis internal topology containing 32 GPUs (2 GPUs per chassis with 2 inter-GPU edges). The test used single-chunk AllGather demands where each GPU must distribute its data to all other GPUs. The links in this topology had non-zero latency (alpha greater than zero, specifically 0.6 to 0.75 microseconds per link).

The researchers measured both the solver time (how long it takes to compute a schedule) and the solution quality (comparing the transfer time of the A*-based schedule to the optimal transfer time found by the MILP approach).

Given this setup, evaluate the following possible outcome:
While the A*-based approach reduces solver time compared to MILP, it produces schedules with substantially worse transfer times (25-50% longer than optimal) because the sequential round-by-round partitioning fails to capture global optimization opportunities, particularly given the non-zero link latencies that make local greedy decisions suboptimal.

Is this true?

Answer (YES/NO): NO